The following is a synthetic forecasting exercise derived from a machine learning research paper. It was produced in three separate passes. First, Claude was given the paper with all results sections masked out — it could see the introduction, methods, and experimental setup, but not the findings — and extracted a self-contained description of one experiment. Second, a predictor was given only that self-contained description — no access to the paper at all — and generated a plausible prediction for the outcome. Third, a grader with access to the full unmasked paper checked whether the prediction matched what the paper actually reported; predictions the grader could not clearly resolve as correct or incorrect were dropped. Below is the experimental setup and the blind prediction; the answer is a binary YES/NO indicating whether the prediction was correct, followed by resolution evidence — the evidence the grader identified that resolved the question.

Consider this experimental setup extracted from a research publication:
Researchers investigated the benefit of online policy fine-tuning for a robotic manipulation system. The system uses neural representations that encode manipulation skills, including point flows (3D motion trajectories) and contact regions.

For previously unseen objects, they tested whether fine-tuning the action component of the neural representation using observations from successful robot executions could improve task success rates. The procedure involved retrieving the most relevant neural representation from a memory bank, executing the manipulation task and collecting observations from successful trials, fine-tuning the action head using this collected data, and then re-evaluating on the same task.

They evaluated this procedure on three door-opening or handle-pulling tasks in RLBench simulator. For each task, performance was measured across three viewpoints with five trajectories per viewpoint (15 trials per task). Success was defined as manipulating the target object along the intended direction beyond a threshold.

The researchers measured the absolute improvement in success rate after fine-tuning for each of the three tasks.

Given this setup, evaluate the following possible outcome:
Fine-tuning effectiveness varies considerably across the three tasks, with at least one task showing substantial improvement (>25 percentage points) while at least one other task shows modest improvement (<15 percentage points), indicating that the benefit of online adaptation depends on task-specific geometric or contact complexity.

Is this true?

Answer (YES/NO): NO